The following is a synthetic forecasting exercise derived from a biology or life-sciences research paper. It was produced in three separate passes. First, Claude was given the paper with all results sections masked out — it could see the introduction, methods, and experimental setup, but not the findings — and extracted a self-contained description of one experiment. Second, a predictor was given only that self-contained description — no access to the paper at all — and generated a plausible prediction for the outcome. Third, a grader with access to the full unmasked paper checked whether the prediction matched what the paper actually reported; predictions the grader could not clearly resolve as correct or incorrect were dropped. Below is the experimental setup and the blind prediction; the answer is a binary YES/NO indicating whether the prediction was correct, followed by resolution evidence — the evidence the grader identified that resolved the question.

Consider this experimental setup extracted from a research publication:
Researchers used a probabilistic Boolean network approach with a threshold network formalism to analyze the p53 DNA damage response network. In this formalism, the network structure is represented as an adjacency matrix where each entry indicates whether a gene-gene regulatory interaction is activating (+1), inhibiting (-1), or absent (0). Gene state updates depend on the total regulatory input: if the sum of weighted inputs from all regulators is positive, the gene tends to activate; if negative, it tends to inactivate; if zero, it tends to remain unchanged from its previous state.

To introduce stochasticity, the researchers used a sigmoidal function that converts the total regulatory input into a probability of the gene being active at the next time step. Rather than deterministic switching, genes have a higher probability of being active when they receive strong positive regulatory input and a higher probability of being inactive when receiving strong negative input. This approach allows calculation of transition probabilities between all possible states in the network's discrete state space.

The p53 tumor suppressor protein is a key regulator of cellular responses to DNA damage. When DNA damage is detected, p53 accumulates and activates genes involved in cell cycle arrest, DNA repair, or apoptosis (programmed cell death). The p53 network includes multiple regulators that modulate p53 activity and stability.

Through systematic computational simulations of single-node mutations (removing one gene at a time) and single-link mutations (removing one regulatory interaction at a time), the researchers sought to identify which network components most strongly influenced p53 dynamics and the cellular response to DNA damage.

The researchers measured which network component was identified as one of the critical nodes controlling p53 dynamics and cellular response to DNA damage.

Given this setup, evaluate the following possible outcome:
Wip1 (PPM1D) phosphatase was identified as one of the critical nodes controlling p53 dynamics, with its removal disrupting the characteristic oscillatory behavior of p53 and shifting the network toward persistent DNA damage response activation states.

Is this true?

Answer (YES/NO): NO